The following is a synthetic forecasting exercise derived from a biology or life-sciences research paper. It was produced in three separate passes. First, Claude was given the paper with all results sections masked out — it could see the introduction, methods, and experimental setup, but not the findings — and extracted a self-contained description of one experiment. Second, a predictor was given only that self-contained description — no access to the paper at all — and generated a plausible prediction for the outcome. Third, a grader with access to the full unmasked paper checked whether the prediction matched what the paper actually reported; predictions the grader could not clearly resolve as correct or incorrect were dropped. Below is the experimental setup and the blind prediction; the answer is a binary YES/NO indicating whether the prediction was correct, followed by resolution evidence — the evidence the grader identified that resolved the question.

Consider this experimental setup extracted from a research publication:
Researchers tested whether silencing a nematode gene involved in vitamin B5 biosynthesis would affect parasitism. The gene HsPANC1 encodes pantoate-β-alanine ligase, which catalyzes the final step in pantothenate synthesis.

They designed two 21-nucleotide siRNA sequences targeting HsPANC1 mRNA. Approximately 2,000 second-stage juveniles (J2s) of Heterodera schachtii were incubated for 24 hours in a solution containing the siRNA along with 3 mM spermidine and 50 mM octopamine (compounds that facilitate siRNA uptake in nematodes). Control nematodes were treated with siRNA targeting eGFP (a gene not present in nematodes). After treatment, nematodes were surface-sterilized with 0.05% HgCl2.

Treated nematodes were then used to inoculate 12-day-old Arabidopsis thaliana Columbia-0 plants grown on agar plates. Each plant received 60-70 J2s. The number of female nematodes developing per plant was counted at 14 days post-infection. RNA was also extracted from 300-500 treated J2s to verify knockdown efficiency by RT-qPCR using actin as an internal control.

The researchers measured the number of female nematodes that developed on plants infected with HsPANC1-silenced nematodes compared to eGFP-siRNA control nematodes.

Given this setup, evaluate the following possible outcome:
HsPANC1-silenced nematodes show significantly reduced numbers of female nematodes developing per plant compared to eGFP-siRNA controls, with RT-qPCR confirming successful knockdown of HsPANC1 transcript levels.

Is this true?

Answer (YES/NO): YES